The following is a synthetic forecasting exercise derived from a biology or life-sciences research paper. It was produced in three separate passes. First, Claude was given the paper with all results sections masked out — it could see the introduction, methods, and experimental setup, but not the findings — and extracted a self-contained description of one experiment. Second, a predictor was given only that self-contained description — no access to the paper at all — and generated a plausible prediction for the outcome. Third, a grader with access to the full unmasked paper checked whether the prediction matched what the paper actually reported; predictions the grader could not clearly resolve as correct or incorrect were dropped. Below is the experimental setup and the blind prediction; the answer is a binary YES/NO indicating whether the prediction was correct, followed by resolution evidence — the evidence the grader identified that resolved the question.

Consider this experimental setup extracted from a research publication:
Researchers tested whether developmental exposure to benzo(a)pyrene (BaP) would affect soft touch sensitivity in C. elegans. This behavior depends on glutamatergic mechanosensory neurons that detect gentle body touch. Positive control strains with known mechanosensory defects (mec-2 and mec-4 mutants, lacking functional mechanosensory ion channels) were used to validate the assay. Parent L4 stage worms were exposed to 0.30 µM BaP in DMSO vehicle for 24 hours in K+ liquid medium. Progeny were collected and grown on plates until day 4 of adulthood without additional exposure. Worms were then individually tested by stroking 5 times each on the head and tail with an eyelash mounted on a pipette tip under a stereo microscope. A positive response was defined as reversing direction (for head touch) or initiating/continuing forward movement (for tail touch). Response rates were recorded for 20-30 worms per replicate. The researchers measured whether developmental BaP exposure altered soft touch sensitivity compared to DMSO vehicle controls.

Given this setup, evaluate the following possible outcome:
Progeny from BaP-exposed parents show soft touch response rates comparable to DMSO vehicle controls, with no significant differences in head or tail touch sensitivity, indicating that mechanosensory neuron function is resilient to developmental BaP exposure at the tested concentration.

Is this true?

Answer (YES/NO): YES